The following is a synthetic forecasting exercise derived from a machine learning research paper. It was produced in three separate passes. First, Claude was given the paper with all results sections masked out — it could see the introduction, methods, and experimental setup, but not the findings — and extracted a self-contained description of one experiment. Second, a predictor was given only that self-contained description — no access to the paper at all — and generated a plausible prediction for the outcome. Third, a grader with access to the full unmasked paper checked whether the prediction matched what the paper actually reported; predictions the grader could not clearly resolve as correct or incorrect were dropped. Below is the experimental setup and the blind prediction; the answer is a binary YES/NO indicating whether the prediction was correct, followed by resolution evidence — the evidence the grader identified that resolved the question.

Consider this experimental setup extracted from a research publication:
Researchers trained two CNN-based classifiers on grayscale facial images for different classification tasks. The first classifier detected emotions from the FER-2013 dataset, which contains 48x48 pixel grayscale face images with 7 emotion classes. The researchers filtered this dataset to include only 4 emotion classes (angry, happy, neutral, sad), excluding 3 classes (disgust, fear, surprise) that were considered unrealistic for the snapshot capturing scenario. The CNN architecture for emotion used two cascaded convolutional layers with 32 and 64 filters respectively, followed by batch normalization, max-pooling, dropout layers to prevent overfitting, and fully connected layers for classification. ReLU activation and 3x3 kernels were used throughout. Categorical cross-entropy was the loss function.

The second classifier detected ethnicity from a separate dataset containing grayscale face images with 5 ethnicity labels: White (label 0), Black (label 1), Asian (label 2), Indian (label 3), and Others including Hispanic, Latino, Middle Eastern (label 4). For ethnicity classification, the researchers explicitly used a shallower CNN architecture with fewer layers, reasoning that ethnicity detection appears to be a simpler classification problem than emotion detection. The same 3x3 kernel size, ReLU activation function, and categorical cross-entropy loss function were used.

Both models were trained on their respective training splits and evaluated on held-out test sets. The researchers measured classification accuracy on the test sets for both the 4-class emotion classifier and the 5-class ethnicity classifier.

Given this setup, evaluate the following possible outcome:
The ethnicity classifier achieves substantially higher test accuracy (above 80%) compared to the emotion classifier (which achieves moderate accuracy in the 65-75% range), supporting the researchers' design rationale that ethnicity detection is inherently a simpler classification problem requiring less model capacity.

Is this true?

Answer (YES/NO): NO